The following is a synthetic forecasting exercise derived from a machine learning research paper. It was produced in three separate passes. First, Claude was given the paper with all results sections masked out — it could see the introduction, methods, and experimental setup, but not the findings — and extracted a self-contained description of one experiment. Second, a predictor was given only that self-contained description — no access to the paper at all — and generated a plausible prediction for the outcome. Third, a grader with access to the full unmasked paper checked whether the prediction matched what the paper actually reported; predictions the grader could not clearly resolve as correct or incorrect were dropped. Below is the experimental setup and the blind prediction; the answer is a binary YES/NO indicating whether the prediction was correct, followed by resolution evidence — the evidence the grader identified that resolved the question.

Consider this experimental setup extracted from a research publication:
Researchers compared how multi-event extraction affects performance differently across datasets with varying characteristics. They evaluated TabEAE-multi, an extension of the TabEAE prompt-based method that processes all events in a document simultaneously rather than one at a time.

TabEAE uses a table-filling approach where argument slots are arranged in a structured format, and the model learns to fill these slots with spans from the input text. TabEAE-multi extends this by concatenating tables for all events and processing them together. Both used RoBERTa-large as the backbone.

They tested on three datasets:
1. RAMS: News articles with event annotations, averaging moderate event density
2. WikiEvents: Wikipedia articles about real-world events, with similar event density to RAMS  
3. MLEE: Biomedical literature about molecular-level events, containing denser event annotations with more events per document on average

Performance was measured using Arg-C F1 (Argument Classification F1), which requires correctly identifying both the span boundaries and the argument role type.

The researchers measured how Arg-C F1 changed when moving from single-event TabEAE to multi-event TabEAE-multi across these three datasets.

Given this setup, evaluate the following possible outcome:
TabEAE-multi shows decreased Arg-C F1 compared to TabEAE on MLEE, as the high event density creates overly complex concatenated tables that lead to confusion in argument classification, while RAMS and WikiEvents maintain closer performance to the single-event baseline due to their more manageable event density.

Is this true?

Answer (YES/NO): NO